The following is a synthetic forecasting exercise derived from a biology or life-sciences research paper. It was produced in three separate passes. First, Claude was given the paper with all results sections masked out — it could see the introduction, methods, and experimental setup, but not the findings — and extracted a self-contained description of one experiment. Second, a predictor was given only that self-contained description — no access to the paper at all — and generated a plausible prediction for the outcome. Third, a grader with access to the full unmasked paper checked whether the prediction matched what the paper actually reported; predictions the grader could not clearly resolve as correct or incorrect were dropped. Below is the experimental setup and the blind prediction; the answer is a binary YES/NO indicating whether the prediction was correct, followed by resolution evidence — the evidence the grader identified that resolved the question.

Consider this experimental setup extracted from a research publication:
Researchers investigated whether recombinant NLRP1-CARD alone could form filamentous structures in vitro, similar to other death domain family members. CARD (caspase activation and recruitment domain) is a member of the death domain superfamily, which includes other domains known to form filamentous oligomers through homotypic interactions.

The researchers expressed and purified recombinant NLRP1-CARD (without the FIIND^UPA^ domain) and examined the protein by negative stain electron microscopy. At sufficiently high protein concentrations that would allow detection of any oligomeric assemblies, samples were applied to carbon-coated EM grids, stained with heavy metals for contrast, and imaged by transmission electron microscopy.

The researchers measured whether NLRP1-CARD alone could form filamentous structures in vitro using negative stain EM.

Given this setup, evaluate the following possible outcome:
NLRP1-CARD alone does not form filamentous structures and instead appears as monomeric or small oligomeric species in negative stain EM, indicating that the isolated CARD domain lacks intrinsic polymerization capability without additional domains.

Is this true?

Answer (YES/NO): NO